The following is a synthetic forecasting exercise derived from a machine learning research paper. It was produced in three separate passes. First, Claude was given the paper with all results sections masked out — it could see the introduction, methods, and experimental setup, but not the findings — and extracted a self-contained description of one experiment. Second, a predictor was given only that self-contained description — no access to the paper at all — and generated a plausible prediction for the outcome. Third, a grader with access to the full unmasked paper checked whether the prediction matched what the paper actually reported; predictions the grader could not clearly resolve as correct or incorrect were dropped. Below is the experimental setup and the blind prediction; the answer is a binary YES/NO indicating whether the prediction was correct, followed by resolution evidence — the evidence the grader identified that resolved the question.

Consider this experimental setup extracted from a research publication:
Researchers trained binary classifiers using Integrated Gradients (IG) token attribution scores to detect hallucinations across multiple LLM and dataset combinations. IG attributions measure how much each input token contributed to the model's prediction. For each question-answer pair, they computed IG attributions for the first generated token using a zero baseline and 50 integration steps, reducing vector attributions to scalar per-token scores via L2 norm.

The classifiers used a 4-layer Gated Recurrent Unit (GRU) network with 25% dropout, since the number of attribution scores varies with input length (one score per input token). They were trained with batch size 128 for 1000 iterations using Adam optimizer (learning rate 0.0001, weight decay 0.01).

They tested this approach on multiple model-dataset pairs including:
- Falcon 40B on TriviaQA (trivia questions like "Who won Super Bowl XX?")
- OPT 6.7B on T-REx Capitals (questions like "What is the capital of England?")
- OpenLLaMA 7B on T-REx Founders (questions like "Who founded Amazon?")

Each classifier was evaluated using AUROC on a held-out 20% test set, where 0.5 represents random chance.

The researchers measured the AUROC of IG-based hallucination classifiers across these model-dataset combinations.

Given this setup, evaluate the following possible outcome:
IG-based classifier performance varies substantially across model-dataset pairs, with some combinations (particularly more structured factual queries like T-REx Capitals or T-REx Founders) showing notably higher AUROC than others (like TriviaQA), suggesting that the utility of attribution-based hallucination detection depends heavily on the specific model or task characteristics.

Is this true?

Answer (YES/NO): NO